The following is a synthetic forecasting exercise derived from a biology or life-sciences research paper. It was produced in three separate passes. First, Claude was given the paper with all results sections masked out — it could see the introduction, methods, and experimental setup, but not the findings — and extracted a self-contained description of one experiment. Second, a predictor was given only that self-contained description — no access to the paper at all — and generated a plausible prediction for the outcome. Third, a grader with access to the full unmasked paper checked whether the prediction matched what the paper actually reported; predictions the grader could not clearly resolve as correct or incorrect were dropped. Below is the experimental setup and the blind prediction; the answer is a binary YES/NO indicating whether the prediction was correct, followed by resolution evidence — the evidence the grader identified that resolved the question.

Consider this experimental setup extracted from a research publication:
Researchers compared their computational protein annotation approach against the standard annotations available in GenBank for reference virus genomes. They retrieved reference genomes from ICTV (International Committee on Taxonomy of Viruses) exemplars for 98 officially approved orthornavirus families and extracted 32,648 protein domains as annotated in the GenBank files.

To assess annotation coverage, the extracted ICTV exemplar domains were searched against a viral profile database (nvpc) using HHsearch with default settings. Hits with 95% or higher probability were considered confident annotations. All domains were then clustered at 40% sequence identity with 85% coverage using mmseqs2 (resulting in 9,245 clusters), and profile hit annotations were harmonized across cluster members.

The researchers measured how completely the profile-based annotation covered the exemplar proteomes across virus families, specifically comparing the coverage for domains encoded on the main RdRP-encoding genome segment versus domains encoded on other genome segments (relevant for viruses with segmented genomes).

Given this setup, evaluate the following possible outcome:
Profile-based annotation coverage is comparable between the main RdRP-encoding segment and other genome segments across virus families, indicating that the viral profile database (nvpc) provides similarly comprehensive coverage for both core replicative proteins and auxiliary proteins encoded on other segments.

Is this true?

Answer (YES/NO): NO